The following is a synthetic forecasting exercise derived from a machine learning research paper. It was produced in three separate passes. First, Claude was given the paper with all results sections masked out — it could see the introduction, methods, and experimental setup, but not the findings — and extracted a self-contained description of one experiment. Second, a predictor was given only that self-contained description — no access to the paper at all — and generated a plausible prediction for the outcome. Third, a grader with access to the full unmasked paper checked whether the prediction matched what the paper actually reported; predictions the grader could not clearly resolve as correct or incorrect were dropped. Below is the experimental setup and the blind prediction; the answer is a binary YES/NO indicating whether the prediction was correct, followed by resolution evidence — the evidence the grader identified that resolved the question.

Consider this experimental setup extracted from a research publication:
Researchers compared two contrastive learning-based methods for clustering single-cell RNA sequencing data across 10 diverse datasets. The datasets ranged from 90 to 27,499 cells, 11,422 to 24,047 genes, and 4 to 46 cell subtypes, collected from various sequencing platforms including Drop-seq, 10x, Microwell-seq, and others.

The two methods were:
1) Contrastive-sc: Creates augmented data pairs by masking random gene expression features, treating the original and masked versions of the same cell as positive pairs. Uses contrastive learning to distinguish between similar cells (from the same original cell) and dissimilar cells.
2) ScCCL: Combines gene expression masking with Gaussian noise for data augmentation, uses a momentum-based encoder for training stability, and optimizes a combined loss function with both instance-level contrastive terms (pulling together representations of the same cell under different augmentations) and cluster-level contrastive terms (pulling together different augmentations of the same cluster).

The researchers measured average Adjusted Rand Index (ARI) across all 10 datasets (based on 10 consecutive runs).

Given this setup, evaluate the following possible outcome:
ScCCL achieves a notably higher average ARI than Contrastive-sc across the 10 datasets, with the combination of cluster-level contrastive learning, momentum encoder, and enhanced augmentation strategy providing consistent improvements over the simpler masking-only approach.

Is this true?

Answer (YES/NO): YES